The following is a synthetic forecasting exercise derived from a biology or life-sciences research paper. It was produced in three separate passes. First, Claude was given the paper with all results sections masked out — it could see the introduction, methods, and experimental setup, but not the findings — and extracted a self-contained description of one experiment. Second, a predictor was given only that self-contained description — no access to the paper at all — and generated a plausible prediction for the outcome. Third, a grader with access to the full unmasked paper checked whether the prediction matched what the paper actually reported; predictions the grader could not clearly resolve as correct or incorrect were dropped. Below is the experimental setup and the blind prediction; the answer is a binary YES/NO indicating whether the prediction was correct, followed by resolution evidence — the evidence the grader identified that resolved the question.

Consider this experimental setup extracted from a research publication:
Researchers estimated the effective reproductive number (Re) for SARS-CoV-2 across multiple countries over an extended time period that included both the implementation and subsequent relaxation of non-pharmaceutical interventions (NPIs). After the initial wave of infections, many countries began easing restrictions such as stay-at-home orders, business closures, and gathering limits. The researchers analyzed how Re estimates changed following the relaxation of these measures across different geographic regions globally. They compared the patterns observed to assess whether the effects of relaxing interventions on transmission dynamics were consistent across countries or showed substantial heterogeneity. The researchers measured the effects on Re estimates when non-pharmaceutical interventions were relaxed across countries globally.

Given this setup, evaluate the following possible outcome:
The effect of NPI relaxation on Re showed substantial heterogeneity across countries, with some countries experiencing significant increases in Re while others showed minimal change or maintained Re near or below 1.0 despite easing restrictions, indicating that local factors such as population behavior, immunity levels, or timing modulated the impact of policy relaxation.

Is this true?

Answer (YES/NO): YES